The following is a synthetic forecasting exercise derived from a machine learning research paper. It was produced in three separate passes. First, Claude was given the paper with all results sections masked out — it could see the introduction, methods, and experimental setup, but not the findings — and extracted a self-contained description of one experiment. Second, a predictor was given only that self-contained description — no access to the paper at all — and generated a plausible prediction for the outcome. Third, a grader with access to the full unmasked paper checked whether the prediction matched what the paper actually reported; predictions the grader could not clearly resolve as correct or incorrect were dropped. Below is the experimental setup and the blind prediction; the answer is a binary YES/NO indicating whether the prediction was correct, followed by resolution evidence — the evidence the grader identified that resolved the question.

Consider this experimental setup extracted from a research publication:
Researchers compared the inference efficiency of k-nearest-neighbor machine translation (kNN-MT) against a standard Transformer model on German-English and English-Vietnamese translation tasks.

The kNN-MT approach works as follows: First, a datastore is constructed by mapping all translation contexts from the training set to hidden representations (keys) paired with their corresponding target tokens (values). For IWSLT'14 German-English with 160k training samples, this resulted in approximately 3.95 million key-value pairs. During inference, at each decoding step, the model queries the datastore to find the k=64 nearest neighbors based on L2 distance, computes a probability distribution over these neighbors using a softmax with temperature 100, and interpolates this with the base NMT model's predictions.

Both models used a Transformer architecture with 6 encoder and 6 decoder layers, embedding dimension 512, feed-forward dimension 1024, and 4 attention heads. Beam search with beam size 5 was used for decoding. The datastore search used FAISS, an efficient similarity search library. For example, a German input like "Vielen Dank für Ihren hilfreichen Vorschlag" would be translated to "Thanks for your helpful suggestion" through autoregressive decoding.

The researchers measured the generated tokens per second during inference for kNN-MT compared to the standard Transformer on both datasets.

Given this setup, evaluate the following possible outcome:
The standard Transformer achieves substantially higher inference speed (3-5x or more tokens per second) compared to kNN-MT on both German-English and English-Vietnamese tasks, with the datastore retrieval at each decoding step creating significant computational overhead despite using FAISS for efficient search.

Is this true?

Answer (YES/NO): YES